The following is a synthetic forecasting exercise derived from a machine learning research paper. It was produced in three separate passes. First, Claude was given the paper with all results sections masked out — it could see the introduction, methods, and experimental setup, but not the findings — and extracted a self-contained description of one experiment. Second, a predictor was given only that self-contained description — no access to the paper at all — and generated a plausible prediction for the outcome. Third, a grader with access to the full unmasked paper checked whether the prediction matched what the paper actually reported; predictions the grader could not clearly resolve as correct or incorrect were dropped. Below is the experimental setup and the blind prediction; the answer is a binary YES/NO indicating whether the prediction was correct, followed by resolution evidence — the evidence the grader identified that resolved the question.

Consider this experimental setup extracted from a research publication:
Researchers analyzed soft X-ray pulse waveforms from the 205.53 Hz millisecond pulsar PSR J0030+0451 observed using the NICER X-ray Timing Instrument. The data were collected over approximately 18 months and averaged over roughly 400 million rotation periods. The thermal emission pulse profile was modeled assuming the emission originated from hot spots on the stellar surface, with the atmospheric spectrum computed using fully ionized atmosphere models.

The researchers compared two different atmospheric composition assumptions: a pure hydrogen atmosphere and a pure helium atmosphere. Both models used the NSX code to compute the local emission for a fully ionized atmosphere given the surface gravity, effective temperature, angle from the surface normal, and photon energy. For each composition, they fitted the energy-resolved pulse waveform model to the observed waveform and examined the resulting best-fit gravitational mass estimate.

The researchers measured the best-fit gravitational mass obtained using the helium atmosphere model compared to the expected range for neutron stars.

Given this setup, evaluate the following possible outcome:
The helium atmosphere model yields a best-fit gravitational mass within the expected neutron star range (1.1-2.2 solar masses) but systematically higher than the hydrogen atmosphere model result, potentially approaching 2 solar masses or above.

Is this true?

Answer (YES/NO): NO